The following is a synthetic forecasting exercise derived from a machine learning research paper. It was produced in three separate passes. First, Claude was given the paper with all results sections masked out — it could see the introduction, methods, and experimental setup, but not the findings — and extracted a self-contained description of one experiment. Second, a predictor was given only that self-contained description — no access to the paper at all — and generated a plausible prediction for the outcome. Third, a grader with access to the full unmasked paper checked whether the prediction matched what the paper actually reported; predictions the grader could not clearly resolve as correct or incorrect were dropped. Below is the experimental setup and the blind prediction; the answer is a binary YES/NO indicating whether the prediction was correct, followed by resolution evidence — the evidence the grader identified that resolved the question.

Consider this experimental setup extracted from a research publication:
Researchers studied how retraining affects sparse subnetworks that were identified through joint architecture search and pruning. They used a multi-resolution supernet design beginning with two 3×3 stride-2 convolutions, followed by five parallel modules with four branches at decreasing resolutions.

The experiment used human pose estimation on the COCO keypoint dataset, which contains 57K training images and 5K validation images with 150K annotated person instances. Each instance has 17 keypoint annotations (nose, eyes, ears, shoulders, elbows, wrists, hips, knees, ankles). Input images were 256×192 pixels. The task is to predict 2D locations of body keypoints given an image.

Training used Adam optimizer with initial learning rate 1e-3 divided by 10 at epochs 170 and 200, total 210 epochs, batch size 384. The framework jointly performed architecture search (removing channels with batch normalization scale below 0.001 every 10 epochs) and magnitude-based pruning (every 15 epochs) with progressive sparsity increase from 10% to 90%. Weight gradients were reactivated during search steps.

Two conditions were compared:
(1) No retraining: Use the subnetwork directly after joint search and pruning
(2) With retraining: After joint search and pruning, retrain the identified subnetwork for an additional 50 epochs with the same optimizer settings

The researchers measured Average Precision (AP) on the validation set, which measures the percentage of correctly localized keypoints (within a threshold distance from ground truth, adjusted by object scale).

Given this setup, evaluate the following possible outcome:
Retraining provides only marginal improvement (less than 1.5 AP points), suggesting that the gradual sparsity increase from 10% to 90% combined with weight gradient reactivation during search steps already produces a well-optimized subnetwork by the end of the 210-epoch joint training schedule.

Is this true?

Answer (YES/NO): YES